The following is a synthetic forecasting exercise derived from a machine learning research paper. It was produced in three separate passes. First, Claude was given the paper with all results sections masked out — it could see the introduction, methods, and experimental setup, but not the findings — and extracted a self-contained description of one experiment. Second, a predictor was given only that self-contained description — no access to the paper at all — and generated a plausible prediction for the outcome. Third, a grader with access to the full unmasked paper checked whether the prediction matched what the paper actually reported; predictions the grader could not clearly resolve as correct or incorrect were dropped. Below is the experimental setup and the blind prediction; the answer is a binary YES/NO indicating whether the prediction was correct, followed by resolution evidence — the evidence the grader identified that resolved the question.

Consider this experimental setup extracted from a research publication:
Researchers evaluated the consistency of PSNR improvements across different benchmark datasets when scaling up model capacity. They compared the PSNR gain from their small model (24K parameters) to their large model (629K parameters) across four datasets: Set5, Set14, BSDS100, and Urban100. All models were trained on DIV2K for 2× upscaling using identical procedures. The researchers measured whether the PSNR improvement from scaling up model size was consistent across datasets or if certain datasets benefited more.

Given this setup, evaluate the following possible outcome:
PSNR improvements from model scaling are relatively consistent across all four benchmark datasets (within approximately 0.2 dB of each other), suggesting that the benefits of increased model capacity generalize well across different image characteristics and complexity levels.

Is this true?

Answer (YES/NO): NO